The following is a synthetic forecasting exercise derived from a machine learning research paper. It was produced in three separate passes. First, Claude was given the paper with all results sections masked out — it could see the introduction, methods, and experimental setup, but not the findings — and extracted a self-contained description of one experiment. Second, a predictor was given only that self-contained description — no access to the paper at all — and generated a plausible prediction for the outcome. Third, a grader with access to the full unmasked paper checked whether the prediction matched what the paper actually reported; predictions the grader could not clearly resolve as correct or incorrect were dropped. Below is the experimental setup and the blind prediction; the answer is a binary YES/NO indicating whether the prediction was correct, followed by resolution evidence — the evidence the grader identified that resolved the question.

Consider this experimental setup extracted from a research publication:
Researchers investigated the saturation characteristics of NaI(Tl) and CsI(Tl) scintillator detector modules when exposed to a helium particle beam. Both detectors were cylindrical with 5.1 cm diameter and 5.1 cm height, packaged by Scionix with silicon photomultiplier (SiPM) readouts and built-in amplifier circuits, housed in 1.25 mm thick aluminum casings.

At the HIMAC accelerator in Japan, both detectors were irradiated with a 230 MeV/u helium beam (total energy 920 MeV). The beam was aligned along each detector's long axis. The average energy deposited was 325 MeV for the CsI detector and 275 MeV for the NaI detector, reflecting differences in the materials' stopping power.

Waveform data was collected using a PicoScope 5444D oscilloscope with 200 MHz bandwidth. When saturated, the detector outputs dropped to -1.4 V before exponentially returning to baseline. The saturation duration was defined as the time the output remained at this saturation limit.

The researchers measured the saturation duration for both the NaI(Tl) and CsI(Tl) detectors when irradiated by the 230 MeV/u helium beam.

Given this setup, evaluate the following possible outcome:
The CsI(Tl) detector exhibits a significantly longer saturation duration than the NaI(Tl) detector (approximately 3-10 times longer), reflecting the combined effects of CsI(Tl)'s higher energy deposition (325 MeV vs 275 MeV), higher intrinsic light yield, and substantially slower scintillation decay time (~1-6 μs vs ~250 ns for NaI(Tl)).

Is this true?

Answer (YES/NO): NO